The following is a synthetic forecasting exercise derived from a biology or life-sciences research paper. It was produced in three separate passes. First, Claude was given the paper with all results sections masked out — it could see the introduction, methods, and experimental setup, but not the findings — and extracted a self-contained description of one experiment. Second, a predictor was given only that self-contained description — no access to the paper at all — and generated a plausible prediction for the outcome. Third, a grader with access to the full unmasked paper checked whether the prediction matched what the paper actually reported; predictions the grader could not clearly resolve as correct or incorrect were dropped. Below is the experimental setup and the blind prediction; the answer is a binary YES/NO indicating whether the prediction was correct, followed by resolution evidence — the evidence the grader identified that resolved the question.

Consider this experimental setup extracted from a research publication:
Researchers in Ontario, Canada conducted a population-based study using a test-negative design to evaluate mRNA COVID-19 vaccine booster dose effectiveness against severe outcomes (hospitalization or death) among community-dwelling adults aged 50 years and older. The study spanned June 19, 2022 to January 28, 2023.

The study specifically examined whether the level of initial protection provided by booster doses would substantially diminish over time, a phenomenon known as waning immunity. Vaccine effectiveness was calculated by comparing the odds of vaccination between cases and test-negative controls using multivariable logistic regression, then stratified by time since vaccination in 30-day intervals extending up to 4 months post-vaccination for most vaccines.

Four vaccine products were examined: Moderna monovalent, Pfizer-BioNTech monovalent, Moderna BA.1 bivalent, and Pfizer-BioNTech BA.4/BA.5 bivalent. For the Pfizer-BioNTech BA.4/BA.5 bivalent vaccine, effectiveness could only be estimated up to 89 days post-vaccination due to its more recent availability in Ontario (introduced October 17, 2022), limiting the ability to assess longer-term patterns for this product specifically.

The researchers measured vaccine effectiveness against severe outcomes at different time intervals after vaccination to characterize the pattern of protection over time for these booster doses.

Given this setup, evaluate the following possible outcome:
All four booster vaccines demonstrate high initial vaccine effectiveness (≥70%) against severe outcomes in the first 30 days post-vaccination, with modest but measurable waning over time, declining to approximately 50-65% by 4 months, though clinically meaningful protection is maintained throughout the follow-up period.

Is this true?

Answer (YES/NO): NO